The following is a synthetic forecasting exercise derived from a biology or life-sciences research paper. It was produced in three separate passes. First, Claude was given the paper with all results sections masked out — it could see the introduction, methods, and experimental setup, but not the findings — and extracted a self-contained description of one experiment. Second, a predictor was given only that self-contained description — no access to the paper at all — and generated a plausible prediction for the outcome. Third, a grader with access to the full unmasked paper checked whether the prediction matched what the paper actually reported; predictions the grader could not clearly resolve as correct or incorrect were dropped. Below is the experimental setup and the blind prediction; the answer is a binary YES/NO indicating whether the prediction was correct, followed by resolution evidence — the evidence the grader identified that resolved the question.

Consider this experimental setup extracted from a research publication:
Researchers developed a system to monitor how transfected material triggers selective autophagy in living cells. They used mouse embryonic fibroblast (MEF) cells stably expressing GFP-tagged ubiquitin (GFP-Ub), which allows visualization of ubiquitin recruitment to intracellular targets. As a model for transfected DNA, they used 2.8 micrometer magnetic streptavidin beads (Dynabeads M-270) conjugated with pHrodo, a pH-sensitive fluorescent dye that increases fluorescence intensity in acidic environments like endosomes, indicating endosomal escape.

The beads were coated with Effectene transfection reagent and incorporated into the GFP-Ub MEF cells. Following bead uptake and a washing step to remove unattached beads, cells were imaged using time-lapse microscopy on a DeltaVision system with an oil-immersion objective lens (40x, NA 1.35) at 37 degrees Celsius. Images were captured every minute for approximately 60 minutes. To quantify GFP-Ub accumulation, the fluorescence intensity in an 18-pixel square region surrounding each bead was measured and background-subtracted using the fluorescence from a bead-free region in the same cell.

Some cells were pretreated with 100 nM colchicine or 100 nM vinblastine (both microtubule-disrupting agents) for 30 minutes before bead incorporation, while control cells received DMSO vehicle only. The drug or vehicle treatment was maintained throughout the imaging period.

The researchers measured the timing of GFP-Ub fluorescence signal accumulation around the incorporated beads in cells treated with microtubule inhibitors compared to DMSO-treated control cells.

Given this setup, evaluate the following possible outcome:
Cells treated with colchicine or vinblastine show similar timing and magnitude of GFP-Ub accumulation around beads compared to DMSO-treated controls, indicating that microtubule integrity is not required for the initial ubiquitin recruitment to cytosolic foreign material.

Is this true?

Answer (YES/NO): NO